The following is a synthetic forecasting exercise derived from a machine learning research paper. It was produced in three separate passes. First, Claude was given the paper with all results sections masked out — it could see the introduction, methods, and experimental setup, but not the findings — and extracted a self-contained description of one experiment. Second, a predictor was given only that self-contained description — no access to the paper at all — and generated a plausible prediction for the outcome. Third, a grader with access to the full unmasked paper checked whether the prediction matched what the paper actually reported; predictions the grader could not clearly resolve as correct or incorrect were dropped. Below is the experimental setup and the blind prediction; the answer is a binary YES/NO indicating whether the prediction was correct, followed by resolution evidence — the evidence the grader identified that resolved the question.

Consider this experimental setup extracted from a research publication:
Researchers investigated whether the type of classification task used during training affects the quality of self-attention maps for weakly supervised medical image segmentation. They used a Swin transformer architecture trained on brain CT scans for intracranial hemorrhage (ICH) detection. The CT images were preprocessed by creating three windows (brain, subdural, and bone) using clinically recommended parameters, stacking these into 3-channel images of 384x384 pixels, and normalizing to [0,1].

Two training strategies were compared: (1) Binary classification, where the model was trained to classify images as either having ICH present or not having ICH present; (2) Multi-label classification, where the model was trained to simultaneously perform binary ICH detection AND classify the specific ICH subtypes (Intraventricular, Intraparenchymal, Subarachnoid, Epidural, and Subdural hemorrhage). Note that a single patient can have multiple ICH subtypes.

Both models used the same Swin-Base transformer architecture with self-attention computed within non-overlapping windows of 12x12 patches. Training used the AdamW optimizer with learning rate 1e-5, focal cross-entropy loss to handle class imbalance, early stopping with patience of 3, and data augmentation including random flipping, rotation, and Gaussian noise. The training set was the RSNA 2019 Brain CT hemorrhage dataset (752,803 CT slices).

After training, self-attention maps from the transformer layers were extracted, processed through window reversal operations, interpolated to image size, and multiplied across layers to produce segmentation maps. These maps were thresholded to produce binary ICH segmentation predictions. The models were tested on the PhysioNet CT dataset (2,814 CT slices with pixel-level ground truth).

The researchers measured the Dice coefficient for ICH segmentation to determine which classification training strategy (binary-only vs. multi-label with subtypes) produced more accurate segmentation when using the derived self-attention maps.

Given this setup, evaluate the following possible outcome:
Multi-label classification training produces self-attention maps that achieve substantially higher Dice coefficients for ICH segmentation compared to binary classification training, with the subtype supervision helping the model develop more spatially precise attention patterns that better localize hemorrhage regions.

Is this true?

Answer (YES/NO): NO